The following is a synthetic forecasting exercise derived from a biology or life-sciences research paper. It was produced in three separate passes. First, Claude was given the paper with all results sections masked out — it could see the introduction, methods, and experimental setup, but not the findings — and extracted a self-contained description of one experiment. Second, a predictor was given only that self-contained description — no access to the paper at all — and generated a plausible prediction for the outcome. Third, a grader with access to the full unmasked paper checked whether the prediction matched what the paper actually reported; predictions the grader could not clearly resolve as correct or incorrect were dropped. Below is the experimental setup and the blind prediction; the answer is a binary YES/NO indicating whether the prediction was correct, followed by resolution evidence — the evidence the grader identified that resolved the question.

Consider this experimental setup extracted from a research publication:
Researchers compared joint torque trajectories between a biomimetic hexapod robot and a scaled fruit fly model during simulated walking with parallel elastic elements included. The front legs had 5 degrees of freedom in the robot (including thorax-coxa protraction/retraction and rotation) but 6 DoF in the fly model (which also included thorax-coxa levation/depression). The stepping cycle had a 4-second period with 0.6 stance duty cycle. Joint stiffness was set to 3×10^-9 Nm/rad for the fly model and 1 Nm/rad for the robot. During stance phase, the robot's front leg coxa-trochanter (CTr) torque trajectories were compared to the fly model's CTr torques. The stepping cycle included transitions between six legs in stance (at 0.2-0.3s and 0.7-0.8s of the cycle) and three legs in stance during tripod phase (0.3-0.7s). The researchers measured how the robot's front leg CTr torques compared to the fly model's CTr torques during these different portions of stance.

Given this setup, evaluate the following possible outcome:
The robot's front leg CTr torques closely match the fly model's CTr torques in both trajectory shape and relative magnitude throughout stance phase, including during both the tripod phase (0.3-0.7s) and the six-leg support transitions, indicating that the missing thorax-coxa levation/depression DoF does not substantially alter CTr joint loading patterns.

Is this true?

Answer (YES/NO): NO